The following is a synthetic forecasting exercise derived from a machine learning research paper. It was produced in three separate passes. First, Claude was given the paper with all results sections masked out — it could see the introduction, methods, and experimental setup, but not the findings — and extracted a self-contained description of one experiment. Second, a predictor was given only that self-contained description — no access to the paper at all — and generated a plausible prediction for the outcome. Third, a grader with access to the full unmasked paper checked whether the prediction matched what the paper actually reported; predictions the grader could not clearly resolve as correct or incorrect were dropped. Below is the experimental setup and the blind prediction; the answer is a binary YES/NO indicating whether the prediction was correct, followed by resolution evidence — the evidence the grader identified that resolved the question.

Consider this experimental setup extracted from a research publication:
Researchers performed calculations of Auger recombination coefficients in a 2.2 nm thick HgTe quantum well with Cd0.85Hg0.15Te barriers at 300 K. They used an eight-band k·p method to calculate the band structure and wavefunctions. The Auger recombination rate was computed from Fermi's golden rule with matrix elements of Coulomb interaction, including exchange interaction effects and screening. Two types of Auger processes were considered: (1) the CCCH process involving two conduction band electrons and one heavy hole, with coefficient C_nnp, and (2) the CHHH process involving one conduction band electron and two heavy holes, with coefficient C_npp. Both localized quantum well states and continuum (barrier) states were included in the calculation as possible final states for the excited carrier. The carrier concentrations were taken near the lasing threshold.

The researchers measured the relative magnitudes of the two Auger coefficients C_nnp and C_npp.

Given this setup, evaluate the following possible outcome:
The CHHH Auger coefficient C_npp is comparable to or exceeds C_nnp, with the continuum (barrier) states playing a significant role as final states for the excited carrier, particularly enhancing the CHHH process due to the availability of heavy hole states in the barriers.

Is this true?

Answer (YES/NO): YES